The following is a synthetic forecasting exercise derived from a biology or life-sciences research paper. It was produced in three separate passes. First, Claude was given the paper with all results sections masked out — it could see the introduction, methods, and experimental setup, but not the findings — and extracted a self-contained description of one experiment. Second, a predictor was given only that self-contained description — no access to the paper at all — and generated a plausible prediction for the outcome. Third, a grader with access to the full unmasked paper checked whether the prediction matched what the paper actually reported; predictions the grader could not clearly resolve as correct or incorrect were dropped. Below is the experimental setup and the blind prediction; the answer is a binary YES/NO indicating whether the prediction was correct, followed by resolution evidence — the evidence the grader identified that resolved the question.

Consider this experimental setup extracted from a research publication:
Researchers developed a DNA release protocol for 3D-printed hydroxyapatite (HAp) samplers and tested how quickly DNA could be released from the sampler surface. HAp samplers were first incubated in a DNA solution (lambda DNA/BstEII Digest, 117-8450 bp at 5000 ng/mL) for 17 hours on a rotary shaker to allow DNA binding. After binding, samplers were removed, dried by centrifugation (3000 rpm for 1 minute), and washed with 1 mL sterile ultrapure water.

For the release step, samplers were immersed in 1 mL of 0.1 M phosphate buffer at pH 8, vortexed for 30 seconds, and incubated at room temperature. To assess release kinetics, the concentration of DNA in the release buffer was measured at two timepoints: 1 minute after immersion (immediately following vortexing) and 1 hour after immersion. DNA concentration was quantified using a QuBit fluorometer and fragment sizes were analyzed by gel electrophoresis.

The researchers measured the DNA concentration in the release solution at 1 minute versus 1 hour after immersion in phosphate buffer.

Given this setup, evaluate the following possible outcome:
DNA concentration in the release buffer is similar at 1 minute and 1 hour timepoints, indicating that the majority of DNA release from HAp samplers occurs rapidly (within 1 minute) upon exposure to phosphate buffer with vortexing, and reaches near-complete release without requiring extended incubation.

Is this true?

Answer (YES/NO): NO